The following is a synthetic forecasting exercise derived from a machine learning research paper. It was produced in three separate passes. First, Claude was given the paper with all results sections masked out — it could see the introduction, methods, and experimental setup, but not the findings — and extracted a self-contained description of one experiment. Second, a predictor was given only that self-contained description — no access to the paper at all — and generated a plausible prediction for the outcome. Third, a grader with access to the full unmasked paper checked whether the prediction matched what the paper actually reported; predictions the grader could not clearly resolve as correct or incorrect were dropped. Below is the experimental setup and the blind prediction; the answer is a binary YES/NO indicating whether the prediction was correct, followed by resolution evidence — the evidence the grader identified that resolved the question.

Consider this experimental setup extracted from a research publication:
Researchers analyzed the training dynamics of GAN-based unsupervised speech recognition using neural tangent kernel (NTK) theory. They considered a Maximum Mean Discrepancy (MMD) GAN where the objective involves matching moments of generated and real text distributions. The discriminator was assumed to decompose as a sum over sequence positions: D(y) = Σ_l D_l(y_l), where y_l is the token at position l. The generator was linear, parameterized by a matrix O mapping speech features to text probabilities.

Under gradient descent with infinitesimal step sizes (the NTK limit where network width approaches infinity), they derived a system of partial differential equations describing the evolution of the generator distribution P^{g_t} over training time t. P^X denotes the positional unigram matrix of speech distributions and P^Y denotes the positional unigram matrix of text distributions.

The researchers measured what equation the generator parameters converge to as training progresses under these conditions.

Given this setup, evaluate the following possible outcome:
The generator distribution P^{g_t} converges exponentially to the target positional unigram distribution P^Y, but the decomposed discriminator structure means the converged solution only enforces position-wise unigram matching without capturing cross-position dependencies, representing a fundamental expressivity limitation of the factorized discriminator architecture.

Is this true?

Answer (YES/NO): NO